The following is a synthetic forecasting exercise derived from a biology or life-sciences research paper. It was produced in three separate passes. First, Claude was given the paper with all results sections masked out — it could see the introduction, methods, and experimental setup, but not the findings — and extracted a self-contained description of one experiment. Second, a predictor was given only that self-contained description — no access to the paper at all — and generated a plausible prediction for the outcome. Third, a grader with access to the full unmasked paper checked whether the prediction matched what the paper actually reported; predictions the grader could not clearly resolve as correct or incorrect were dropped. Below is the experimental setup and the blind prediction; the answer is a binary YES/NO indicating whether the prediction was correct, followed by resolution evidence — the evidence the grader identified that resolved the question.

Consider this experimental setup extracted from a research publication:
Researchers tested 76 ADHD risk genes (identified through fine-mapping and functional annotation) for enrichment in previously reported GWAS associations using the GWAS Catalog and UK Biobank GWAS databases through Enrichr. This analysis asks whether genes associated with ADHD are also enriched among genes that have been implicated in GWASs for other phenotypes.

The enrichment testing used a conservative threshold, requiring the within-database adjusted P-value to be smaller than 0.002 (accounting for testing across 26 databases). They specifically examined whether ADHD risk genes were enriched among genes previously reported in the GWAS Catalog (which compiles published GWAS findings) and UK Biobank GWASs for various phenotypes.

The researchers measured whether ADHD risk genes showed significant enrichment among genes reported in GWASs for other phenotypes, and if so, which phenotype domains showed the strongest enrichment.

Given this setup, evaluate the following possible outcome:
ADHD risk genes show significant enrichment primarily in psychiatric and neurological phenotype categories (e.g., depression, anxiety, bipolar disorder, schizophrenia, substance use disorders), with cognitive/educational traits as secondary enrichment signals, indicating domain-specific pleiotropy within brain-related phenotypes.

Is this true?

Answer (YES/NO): NO